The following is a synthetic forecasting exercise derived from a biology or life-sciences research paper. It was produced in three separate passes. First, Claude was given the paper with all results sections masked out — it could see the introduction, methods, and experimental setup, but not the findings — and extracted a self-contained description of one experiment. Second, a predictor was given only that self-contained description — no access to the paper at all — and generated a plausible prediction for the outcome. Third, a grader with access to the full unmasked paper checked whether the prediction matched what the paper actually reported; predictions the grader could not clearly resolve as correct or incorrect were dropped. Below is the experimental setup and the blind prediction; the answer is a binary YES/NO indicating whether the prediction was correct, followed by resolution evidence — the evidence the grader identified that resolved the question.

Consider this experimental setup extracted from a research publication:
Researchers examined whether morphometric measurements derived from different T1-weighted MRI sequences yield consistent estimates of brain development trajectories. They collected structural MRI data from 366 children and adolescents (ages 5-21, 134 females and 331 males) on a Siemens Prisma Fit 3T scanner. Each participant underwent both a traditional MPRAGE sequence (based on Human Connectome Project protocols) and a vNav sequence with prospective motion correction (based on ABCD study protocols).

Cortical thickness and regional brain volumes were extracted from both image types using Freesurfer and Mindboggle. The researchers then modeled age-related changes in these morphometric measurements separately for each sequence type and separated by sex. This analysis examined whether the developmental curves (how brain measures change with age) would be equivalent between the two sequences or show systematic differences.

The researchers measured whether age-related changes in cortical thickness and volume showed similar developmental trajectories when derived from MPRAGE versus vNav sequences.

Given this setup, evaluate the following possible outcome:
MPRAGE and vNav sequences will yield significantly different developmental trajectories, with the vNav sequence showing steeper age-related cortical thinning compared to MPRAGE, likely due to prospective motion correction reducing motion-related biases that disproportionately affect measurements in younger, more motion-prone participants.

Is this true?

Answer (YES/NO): NO